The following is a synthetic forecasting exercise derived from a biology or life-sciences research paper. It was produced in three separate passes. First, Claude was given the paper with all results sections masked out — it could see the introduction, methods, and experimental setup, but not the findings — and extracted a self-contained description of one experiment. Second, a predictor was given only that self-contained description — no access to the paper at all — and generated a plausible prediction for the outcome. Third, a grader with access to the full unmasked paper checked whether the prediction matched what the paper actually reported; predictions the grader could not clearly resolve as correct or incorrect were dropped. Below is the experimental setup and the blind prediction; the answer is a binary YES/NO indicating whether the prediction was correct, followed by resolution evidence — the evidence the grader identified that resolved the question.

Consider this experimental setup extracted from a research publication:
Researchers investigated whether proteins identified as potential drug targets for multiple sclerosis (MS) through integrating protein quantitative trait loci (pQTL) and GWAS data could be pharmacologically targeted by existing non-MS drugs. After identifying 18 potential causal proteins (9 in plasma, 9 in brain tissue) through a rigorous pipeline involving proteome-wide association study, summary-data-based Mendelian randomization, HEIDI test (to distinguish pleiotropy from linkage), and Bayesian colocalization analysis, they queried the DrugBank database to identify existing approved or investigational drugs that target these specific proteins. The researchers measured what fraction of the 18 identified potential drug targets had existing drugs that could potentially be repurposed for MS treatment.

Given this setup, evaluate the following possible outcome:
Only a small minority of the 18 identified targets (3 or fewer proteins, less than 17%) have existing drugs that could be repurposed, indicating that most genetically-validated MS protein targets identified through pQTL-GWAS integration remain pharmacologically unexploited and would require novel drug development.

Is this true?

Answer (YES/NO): NO